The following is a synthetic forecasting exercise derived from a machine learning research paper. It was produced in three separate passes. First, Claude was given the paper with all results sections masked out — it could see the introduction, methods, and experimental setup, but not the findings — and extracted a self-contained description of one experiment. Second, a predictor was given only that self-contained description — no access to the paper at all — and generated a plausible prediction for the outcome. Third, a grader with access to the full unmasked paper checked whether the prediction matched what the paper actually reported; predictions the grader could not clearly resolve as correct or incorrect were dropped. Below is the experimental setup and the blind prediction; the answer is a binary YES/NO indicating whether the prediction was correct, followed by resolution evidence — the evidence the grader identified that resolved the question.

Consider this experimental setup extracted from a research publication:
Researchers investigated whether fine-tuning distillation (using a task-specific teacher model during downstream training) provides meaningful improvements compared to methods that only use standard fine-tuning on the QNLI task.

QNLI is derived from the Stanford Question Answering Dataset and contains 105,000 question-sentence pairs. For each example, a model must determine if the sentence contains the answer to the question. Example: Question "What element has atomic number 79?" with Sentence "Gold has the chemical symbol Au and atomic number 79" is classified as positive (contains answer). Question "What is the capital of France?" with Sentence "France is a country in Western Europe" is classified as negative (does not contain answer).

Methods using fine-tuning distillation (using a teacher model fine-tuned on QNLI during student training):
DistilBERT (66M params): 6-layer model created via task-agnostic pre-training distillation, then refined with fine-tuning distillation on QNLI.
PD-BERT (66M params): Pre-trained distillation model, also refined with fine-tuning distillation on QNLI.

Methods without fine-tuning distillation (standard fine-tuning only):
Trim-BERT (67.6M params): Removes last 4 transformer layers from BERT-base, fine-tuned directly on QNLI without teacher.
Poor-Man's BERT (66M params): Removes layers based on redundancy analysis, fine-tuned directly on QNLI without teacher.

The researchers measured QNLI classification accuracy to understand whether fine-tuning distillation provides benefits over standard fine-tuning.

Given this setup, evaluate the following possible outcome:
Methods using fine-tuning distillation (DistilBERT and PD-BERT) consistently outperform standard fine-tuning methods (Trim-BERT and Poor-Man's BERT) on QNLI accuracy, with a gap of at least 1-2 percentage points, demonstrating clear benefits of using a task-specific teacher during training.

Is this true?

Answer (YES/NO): NO